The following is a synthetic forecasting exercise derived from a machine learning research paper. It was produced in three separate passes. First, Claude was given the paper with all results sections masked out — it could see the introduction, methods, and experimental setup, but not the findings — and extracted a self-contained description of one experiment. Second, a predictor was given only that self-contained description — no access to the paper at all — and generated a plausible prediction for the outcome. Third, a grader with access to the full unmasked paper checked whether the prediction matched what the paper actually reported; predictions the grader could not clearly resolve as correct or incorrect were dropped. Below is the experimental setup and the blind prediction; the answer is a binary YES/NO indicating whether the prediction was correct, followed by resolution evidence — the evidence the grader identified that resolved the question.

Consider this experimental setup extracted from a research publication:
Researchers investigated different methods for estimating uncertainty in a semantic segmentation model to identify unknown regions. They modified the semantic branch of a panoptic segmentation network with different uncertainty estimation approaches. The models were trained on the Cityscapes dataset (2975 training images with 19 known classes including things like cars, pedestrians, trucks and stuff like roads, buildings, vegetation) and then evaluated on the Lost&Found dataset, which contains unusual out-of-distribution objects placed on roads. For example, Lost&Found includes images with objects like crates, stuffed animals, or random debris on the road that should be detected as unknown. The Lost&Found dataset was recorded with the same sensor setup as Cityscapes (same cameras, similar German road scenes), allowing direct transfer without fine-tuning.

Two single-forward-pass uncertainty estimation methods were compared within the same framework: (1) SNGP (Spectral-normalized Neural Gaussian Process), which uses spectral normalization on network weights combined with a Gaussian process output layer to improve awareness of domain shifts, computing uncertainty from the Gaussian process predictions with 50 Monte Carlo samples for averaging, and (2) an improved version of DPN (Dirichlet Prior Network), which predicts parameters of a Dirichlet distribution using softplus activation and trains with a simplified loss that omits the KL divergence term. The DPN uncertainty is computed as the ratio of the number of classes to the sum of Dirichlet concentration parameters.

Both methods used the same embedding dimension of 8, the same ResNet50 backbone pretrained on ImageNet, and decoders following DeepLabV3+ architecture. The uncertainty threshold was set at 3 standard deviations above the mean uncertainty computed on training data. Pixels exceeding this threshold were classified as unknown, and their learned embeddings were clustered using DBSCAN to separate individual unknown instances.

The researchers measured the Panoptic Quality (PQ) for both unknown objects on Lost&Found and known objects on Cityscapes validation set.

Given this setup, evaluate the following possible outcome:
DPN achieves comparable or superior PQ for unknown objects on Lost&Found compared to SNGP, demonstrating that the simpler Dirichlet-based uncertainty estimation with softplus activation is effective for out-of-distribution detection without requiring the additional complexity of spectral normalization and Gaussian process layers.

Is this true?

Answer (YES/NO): YES